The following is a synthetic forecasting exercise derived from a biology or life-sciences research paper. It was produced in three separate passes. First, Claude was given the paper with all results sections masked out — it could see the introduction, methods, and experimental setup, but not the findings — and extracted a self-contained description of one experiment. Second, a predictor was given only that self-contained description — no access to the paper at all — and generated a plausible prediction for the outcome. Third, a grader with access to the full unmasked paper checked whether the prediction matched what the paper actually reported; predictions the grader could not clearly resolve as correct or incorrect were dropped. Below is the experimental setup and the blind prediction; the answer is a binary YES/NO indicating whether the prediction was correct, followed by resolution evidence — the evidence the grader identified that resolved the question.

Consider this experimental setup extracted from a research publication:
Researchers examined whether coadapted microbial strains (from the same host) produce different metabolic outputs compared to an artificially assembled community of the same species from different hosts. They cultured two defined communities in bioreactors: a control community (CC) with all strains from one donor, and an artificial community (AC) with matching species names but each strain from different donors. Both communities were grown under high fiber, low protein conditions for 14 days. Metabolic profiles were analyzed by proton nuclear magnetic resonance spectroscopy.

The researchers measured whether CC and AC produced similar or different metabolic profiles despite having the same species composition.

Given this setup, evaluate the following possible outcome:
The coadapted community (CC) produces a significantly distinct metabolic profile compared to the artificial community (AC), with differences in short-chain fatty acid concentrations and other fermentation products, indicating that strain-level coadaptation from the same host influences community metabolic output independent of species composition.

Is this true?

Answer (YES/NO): NO